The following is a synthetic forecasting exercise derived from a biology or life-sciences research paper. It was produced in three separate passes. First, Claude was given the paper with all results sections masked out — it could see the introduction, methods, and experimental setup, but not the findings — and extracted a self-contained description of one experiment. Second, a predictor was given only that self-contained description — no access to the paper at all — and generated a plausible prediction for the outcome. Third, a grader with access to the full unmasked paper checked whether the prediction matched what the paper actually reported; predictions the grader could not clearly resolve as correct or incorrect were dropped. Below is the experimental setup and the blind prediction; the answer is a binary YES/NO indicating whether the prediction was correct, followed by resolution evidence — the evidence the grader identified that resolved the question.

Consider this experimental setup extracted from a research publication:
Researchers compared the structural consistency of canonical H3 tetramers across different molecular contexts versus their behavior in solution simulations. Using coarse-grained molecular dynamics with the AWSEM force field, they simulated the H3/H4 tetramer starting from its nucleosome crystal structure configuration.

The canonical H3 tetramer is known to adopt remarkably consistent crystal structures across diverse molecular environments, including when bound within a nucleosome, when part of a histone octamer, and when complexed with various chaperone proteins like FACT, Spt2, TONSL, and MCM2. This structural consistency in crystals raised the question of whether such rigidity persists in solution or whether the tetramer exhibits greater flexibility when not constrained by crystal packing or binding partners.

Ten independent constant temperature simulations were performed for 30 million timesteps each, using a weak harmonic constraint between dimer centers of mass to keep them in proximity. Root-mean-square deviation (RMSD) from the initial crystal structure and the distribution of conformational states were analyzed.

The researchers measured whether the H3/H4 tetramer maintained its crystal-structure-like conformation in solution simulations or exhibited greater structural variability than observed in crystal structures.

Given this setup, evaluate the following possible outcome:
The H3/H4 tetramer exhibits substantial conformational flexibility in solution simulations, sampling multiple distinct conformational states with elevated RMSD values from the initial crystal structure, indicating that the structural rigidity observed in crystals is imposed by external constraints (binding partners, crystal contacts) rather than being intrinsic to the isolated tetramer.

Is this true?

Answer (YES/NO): YES